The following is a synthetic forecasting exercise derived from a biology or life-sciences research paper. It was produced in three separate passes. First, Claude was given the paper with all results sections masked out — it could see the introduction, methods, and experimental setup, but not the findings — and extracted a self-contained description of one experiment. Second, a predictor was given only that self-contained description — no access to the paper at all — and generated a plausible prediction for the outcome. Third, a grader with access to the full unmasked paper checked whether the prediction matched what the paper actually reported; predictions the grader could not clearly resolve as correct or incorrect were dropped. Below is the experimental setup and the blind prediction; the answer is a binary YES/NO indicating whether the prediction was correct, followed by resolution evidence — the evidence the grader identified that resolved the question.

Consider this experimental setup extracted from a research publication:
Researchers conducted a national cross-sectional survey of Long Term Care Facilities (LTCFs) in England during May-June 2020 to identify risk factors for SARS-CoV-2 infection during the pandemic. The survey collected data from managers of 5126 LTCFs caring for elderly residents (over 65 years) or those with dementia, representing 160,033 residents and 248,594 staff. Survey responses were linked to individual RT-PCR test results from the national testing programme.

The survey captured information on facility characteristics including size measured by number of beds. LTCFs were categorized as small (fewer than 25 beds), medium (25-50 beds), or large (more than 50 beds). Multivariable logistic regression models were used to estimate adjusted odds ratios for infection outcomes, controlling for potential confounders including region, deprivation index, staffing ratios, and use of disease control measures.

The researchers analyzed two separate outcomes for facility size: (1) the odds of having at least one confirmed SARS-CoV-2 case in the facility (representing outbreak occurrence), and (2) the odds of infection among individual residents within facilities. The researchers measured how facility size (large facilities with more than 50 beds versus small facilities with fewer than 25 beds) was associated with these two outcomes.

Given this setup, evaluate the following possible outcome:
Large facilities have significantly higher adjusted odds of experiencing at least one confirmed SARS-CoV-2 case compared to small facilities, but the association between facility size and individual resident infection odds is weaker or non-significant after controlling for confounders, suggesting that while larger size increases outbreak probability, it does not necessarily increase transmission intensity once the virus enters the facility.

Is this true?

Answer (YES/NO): NO